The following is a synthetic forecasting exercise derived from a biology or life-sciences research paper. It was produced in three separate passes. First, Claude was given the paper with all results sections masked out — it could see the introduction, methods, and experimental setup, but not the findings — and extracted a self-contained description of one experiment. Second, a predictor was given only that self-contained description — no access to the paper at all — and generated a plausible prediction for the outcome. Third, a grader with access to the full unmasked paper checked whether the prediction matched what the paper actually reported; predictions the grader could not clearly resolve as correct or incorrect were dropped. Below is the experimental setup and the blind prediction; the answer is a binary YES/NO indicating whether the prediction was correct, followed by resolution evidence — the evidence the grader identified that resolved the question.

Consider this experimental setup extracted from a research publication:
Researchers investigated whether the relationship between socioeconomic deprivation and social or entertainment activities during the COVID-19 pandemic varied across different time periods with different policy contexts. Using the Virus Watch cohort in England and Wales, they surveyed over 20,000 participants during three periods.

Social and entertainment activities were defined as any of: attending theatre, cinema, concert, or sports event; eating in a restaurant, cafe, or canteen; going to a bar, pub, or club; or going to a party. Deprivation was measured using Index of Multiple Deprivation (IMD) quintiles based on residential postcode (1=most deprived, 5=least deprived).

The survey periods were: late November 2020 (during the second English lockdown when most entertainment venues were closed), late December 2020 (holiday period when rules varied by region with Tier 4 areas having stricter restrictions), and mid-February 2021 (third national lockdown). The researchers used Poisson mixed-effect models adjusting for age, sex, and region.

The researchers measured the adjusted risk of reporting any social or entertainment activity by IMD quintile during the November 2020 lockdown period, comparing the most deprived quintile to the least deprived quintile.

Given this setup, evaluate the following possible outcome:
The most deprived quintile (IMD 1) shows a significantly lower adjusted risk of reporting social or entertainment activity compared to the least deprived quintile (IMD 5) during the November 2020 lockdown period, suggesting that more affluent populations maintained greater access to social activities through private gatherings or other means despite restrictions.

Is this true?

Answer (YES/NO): NO